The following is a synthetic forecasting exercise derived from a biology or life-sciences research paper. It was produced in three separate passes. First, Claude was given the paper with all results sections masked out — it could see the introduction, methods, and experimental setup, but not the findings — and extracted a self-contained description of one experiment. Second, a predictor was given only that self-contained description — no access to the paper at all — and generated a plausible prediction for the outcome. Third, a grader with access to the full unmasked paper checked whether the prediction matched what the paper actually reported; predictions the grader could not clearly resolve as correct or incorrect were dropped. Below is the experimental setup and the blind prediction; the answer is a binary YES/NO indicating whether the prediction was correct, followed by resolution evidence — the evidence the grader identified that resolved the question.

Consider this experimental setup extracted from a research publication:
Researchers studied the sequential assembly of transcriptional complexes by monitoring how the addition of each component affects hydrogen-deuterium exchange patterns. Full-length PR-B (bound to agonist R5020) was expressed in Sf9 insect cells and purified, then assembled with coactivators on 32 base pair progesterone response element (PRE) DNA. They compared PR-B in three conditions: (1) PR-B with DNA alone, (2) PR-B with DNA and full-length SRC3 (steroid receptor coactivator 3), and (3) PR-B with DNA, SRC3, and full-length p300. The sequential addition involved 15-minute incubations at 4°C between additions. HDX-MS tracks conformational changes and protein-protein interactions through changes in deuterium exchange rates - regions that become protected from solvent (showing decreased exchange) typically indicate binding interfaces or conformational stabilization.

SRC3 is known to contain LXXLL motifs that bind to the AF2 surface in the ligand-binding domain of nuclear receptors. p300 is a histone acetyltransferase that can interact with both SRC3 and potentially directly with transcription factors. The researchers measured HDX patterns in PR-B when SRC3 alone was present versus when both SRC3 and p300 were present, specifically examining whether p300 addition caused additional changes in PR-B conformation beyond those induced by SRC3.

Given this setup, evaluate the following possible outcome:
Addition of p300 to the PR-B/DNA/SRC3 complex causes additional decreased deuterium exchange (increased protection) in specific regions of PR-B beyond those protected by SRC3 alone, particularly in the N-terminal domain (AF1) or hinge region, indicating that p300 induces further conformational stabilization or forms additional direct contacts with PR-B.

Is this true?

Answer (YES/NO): NO